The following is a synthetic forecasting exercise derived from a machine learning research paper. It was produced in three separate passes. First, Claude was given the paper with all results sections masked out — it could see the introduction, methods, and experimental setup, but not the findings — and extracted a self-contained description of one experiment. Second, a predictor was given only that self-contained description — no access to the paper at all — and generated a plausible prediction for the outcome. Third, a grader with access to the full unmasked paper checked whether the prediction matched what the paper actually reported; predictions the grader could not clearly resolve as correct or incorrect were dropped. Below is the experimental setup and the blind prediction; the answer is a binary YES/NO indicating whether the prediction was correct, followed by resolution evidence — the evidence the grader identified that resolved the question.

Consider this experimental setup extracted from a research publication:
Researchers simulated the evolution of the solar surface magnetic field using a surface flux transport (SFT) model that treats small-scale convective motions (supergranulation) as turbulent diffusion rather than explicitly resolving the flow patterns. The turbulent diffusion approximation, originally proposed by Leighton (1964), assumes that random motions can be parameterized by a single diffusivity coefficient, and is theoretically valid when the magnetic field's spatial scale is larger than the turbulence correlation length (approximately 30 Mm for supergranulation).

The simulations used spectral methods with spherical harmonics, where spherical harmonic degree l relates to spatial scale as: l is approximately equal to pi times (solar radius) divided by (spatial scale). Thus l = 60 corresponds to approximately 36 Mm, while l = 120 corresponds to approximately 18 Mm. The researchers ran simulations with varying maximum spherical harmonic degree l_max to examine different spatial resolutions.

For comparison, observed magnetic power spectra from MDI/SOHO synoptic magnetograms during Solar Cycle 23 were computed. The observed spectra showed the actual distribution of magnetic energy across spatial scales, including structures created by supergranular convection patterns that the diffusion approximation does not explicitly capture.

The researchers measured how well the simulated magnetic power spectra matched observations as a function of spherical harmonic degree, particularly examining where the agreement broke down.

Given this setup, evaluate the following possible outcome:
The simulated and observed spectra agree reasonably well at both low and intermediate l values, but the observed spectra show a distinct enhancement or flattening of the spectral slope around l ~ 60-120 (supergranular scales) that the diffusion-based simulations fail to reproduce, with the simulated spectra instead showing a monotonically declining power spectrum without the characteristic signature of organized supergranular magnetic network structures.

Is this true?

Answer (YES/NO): NO